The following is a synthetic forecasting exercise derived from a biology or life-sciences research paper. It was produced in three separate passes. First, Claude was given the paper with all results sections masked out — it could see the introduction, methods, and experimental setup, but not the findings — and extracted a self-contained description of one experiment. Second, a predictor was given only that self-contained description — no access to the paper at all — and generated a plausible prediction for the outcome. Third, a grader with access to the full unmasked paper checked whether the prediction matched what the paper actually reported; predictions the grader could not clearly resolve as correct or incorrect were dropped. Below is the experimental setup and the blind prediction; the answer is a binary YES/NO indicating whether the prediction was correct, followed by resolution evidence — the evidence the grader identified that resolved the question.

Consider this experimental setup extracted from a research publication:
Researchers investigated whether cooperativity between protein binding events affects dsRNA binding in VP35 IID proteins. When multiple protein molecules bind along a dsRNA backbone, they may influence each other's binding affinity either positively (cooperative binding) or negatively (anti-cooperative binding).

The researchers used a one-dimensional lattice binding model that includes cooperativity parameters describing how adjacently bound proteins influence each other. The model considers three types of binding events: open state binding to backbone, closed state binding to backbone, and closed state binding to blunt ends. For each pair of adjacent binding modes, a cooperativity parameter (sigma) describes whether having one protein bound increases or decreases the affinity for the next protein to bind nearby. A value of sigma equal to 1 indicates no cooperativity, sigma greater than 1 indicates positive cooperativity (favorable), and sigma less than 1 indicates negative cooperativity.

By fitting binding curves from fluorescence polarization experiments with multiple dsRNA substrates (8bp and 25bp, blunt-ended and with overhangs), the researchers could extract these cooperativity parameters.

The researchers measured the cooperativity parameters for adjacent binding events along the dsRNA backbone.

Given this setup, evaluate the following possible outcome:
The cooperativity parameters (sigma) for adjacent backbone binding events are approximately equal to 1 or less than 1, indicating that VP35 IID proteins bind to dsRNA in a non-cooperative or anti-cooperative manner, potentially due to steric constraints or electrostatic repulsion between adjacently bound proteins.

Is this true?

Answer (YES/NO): NO